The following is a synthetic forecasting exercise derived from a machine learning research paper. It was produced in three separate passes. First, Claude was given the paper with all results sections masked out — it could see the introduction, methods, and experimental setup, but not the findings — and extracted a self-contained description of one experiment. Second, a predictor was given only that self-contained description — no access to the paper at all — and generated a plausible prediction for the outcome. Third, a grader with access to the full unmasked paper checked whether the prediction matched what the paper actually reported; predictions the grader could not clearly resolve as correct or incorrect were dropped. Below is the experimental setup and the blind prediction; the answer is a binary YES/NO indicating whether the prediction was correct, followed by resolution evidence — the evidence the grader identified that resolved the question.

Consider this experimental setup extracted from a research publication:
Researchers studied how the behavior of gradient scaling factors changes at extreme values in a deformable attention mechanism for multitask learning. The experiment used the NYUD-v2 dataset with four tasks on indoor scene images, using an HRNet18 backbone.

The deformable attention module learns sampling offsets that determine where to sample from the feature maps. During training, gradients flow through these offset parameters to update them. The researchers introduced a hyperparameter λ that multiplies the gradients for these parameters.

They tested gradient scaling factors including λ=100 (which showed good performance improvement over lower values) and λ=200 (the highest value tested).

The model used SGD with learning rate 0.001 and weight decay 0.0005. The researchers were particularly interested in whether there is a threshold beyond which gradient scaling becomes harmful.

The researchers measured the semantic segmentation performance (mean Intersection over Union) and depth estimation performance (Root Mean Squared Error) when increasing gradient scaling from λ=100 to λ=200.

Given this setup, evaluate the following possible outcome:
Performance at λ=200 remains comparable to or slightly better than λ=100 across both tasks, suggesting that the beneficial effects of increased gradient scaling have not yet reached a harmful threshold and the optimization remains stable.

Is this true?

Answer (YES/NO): NO